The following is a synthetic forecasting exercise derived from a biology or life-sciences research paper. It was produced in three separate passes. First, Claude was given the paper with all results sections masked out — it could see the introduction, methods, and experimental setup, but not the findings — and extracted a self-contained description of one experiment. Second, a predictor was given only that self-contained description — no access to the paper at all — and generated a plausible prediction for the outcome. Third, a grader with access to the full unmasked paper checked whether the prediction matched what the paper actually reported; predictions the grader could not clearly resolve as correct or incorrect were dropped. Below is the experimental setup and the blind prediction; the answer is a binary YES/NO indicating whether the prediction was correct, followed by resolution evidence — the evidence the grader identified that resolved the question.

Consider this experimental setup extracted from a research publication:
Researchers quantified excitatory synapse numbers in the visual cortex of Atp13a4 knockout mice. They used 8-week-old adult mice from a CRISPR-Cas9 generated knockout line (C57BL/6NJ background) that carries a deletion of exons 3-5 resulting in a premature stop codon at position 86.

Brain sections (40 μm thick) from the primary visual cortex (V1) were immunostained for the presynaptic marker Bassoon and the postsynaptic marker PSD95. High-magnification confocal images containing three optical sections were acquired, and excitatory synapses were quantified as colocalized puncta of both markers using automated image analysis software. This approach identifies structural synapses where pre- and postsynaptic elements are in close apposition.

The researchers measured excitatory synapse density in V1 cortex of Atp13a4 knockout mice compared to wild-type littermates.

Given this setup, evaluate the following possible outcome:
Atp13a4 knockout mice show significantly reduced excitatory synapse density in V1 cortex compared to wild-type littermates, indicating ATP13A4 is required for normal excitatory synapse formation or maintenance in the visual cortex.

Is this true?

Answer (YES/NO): NO